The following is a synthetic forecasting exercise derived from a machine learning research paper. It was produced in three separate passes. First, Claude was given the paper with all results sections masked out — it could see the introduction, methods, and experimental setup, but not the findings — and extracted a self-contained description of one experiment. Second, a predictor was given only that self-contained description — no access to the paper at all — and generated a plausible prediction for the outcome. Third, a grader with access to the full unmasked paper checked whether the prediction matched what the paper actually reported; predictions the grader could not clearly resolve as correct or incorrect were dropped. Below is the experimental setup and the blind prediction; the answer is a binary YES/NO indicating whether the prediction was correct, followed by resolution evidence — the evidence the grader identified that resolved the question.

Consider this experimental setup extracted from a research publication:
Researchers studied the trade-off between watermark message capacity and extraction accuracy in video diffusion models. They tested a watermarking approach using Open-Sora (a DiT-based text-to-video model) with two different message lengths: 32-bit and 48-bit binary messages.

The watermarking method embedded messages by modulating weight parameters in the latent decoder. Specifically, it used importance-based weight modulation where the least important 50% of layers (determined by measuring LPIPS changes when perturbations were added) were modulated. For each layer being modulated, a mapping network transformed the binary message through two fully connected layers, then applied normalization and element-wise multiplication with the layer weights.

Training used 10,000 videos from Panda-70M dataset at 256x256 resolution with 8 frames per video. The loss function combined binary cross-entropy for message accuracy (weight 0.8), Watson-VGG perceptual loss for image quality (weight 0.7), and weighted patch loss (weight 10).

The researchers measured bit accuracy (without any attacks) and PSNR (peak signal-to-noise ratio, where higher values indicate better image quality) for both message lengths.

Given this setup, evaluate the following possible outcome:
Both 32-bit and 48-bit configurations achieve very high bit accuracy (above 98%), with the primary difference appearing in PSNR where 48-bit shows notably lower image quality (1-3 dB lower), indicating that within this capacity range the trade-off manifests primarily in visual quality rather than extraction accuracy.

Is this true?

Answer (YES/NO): NO